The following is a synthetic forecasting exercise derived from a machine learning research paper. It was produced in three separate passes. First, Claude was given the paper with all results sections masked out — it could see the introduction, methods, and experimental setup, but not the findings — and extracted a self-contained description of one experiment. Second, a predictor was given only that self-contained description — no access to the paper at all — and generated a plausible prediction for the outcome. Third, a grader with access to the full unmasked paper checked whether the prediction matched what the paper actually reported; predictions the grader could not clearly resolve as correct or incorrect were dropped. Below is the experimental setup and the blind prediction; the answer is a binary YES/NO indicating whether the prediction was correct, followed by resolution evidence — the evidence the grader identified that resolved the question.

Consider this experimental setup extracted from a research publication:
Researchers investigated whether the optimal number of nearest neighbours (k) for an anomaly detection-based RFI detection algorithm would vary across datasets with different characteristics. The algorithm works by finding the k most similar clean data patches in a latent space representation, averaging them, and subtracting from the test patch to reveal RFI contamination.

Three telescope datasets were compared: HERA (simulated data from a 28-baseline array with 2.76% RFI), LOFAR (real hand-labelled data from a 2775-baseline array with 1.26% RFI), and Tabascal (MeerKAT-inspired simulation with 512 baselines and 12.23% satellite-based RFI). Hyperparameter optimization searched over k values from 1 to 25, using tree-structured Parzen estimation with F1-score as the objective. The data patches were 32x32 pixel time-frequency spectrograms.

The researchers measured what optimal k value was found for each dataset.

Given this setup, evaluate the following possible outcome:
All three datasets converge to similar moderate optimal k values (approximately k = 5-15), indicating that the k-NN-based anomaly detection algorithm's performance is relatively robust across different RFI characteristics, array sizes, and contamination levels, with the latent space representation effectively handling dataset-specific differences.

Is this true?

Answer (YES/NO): NO